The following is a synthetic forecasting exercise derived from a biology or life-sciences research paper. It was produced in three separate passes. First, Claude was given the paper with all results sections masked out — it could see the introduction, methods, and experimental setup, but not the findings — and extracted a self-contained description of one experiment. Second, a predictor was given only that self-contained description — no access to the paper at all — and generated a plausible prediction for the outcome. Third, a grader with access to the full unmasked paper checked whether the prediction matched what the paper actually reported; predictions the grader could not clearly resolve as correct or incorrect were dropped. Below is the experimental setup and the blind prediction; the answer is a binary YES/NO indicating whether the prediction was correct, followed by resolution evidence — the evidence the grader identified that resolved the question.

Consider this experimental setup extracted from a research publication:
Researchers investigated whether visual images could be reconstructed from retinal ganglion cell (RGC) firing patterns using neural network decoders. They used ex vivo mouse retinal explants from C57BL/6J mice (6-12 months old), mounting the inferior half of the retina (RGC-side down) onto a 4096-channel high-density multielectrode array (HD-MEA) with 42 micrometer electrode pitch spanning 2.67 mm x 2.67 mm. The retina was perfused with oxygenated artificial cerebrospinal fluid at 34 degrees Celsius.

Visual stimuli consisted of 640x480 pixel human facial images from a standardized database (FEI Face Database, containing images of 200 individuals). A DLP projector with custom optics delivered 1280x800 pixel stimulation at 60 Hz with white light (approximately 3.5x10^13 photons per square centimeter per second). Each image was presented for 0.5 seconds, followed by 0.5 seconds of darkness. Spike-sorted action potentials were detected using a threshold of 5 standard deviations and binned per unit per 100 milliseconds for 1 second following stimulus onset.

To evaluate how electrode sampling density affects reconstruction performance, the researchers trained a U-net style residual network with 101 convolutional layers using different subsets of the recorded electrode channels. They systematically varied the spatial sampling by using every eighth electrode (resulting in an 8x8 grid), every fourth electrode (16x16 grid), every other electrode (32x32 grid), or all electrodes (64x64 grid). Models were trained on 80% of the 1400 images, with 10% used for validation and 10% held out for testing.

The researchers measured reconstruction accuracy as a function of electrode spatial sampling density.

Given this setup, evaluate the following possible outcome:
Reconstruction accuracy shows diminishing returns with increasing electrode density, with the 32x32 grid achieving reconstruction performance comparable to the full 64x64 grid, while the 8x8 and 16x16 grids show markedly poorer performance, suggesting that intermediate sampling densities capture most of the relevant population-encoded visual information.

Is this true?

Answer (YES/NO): NO